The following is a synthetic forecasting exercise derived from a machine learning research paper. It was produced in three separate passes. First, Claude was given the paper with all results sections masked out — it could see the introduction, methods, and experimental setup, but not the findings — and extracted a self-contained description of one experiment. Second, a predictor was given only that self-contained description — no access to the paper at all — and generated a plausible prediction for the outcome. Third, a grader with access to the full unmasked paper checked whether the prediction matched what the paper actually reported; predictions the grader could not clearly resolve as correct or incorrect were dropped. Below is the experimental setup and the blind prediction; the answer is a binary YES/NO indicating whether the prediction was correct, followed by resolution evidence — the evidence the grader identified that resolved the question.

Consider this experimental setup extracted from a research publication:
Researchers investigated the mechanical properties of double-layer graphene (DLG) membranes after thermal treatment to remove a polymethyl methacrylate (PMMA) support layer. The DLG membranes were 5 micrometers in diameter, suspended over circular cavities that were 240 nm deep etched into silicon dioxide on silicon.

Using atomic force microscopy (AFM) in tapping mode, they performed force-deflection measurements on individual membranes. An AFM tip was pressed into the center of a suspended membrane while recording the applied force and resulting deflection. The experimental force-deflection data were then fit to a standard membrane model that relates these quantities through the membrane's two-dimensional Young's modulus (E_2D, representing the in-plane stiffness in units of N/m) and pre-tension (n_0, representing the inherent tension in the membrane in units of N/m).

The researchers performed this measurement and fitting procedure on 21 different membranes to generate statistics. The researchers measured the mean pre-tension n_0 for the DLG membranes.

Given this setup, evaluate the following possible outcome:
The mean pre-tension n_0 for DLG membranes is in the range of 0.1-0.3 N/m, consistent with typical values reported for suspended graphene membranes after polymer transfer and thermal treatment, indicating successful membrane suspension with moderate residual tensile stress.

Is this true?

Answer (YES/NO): NO